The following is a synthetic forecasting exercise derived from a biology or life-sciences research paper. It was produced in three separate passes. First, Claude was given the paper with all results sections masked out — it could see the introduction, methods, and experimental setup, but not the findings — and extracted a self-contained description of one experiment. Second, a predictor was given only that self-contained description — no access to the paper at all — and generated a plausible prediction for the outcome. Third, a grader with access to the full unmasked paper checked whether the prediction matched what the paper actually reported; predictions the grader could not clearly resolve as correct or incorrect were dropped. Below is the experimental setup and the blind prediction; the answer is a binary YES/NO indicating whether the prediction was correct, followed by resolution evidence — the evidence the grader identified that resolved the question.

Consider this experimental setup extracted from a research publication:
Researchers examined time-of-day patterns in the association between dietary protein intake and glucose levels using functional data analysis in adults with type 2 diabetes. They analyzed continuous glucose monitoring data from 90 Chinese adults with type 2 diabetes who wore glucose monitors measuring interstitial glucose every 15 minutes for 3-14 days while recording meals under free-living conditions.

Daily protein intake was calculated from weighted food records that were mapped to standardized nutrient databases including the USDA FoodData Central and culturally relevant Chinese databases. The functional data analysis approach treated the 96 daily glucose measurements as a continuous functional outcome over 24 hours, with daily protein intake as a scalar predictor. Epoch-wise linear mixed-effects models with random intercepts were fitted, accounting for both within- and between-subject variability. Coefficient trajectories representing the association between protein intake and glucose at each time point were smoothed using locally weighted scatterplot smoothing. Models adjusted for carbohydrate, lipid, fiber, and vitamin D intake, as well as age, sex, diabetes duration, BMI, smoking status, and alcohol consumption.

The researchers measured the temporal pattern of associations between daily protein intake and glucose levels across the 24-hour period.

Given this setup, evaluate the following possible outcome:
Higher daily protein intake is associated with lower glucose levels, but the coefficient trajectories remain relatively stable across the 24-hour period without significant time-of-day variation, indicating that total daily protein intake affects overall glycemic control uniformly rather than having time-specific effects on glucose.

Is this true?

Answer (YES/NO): NO